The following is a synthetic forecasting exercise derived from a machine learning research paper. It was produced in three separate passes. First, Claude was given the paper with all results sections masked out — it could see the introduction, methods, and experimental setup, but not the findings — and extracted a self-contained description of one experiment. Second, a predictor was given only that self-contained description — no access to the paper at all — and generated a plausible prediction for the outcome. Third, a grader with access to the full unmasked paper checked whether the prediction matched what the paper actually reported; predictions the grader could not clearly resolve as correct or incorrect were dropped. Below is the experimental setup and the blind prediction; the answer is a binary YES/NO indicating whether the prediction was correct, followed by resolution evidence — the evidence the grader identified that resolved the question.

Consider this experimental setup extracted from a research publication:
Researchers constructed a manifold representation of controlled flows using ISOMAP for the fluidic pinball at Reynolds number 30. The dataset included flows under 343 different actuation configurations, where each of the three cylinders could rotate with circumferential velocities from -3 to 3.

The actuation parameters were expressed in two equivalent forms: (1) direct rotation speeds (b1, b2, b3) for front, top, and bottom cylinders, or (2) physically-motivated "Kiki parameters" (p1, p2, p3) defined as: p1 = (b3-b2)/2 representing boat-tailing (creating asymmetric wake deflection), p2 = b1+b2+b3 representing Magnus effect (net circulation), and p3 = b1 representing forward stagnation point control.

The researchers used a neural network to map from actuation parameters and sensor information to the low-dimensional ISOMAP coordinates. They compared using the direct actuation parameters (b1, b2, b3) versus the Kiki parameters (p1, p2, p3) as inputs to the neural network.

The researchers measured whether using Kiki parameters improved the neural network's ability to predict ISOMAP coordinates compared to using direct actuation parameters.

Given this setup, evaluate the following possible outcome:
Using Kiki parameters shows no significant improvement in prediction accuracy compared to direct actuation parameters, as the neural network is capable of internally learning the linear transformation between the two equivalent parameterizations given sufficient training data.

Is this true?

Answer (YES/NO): YES